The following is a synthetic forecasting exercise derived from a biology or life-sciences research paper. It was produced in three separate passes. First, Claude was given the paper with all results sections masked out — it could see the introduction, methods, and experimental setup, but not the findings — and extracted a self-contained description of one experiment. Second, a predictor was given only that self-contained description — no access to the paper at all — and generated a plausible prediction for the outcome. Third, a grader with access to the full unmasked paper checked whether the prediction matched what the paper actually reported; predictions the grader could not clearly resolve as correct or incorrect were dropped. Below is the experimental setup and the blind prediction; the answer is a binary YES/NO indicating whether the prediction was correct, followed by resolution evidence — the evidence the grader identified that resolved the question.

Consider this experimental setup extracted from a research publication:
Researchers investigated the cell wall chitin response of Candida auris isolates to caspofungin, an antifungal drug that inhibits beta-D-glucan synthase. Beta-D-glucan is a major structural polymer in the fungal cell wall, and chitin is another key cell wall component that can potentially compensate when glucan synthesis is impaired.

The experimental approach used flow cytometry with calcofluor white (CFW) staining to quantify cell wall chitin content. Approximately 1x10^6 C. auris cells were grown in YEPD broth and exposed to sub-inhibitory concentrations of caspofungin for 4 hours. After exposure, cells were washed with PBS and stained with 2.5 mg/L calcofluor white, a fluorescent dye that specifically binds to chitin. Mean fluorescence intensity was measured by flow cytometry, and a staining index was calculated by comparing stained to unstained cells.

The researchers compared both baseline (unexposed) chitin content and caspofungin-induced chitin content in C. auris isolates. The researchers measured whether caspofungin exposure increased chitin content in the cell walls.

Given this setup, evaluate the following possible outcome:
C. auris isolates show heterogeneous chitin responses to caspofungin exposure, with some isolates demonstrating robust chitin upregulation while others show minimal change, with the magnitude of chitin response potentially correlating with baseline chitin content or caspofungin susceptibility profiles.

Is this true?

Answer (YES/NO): YES